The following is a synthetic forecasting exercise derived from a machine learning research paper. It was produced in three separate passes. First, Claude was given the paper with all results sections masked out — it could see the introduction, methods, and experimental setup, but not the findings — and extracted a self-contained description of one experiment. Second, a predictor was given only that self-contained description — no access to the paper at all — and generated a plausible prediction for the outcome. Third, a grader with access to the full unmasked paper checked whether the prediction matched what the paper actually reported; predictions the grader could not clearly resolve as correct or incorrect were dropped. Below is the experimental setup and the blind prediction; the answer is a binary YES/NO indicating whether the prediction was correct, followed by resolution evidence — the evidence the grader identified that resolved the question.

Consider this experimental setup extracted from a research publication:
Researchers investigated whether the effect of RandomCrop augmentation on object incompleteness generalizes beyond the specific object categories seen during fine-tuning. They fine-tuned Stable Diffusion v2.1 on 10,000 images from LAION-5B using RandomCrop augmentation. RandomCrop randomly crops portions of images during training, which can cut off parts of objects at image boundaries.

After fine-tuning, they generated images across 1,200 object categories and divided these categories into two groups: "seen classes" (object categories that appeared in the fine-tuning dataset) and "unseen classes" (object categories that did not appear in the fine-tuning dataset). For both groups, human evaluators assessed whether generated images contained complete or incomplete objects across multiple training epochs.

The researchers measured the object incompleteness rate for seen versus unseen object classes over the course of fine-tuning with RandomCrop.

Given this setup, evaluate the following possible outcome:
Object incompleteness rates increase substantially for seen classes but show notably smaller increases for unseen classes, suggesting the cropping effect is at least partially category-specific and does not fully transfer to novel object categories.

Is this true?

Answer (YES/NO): NO